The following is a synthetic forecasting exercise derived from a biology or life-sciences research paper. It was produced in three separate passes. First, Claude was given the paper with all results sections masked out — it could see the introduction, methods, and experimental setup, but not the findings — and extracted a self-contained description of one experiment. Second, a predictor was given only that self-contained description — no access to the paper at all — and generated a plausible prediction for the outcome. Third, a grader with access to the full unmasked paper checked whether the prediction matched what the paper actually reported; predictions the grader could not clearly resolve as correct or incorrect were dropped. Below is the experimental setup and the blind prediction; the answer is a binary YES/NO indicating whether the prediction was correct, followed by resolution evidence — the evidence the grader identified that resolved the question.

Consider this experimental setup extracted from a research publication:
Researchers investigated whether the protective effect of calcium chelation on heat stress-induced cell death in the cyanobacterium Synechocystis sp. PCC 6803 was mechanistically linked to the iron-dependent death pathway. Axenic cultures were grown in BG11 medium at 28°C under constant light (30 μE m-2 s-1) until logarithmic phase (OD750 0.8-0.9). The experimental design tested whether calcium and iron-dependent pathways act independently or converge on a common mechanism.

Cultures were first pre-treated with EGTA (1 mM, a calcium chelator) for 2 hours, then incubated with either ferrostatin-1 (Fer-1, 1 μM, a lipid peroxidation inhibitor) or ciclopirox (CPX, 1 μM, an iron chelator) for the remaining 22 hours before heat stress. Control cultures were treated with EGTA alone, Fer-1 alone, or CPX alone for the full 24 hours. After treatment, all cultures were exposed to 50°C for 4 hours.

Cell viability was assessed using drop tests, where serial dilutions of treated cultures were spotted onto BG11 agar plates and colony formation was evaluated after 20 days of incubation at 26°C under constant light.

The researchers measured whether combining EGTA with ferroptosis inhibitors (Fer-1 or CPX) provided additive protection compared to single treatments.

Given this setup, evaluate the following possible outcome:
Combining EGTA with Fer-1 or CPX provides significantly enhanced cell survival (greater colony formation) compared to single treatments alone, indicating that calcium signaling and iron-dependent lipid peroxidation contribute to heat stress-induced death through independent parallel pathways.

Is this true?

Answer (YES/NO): NO